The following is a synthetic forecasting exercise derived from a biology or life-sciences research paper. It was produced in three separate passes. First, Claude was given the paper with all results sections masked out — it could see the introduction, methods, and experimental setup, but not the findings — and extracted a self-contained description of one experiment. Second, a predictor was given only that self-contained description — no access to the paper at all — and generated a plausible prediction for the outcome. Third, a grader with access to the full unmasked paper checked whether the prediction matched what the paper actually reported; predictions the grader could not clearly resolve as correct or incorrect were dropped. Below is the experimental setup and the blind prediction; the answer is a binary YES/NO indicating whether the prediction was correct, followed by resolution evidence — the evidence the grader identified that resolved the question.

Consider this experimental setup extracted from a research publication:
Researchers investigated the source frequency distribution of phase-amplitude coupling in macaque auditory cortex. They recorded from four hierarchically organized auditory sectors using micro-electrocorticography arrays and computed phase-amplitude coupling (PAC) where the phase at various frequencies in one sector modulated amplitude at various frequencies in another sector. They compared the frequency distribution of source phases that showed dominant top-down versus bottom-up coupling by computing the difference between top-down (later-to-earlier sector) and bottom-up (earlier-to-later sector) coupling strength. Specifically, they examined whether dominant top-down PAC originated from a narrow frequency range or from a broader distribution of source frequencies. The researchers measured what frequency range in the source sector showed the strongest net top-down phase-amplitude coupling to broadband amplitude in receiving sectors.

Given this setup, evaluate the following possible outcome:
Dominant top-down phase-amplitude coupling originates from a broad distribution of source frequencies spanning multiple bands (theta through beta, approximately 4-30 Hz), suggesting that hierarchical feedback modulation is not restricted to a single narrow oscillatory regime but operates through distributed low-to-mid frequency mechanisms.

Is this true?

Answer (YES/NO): NO